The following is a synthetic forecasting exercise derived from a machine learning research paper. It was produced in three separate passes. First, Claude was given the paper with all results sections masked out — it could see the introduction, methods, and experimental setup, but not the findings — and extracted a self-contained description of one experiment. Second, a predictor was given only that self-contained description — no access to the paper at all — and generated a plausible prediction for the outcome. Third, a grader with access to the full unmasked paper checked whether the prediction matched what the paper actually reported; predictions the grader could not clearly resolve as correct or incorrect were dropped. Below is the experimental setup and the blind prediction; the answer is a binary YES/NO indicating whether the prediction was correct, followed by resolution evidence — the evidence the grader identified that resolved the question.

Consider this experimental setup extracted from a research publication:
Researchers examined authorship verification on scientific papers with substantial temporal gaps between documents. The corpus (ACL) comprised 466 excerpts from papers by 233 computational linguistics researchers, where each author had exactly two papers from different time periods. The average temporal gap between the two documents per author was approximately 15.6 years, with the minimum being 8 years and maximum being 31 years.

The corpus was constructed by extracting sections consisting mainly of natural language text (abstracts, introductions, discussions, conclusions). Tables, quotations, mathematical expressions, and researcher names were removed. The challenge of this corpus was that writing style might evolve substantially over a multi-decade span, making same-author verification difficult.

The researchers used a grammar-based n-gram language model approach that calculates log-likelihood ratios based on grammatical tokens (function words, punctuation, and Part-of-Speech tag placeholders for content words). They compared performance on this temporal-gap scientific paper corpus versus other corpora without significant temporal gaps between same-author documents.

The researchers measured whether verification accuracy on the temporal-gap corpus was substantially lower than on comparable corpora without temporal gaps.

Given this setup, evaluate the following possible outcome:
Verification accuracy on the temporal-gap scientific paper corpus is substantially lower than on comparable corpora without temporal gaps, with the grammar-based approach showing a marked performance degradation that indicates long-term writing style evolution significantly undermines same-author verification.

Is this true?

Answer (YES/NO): NO